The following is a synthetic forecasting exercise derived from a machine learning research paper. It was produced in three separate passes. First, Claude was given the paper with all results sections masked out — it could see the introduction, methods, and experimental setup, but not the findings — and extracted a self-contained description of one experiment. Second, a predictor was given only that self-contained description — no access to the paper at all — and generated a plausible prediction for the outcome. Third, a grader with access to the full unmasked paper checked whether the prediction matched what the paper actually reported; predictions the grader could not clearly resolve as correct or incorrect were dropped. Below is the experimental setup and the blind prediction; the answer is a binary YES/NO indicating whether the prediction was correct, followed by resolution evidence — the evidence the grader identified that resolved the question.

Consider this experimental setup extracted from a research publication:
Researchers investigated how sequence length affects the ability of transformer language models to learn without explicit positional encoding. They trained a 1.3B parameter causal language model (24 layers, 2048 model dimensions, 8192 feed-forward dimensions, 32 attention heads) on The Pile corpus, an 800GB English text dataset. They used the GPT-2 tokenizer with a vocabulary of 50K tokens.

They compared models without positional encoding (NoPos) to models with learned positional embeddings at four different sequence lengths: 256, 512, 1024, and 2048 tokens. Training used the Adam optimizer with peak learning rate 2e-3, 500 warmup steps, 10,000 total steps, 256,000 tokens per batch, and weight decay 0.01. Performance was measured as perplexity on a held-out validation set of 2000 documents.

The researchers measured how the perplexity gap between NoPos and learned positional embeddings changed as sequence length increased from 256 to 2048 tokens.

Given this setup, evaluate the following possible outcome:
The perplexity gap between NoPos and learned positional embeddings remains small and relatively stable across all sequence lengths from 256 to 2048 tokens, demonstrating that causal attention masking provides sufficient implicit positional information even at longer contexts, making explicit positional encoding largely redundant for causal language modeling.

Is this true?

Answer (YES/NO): YES